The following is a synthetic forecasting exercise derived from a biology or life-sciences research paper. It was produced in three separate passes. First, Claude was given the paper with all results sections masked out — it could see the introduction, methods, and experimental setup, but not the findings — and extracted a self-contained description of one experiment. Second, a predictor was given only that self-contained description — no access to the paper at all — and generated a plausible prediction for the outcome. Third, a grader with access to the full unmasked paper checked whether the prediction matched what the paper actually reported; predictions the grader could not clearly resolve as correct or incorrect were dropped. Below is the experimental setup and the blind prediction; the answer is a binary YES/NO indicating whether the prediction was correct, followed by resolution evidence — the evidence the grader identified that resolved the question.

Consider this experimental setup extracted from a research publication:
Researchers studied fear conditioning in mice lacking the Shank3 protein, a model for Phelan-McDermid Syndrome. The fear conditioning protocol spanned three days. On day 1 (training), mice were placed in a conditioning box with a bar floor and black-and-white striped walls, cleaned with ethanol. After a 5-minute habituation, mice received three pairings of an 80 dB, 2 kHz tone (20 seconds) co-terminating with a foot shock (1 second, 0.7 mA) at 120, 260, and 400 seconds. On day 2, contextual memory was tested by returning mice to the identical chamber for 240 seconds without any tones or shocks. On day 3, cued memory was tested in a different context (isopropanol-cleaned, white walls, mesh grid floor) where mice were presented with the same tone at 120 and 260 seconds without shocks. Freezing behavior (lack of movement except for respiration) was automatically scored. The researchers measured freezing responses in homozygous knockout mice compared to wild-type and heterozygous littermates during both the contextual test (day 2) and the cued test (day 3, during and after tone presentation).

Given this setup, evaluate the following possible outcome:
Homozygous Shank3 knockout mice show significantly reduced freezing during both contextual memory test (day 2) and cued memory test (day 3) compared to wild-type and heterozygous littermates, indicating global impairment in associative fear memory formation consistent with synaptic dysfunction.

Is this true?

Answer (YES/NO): NO